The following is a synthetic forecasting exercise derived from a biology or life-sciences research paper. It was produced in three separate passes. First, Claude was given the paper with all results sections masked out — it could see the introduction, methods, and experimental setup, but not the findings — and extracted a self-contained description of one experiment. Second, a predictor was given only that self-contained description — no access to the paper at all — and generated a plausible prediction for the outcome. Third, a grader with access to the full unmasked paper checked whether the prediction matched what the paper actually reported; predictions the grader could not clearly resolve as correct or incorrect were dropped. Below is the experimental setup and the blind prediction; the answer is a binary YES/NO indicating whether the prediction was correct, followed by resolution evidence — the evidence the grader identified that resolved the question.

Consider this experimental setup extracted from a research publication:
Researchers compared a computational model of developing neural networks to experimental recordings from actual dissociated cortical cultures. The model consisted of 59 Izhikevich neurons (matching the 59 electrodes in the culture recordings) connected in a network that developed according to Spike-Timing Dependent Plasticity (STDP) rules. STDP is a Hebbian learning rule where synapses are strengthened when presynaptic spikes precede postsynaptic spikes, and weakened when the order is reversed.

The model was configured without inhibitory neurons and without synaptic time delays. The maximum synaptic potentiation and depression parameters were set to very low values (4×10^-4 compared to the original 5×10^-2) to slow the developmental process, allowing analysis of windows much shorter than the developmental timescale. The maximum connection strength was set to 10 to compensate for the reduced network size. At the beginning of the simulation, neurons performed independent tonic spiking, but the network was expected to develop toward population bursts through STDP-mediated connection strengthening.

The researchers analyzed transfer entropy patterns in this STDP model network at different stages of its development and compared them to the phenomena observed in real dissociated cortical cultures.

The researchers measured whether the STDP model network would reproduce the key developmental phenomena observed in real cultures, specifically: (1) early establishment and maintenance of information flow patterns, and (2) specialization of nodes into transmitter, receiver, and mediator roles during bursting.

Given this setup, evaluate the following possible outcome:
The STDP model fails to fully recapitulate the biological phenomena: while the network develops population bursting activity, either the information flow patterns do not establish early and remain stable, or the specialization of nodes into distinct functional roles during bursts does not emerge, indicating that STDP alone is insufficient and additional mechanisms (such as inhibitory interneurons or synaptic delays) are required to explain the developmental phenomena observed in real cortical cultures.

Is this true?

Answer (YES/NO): NO